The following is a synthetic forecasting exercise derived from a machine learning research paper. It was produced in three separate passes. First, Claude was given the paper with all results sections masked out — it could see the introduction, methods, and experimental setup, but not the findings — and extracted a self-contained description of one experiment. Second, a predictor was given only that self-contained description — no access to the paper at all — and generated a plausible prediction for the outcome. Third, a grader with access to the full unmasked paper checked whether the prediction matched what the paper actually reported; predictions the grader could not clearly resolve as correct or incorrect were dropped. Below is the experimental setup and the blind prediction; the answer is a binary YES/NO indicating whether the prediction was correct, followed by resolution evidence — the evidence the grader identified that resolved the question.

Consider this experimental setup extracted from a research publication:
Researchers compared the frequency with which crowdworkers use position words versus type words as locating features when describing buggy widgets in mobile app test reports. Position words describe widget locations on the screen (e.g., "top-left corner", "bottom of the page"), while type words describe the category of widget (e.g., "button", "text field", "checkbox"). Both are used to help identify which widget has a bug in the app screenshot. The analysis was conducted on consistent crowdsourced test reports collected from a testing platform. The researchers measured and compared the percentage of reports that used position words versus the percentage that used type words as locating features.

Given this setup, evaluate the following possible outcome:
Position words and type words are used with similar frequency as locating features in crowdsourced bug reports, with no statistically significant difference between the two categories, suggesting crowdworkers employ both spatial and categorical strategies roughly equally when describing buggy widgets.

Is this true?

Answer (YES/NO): YES